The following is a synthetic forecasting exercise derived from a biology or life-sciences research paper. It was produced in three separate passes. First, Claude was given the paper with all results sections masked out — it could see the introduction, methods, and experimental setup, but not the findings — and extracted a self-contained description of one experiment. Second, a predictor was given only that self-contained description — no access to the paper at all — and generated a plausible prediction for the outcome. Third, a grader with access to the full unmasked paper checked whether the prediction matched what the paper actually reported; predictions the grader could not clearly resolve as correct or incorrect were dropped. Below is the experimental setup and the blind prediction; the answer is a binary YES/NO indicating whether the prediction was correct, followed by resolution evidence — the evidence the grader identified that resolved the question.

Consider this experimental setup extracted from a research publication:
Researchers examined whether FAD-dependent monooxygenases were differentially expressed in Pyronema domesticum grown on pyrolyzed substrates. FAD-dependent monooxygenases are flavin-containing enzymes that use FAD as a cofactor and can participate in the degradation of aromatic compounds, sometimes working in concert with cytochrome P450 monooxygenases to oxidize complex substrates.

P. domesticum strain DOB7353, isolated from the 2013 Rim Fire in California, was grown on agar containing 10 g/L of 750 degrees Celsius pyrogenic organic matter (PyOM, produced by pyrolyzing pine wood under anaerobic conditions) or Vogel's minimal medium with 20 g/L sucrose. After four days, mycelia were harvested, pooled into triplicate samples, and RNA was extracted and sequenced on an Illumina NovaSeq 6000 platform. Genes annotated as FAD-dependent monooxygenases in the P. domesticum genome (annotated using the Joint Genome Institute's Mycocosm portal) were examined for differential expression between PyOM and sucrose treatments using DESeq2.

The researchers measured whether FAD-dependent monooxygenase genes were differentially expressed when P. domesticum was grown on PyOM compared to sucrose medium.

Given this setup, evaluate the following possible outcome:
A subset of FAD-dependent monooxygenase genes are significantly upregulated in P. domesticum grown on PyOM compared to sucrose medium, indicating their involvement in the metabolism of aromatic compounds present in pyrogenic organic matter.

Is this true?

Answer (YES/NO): YES